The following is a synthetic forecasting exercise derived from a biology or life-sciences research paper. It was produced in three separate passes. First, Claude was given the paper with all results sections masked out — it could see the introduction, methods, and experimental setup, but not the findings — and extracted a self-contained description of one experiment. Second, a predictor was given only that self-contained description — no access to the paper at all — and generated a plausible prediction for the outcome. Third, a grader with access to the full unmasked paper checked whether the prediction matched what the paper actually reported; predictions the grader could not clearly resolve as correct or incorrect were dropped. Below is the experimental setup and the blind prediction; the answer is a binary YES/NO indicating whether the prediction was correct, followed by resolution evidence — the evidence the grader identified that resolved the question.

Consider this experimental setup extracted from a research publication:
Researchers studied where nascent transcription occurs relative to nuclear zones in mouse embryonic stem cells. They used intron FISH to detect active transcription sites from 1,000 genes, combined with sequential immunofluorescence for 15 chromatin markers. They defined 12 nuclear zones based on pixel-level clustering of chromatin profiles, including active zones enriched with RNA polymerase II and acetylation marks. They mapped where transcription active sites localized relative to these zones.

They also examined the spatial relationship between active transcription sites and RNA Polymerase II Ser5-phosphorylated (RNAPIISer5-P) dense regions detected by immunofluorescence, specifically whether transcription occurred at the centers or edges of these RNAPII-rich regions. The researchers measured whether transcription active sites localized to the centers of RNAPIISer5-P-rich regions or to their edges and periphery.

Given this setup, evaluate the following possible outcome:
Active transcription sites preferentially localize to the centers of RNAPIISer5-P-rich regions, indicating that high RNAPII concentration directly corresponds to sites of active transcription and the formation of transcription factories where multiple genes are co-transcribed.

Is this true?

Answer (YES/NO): NO